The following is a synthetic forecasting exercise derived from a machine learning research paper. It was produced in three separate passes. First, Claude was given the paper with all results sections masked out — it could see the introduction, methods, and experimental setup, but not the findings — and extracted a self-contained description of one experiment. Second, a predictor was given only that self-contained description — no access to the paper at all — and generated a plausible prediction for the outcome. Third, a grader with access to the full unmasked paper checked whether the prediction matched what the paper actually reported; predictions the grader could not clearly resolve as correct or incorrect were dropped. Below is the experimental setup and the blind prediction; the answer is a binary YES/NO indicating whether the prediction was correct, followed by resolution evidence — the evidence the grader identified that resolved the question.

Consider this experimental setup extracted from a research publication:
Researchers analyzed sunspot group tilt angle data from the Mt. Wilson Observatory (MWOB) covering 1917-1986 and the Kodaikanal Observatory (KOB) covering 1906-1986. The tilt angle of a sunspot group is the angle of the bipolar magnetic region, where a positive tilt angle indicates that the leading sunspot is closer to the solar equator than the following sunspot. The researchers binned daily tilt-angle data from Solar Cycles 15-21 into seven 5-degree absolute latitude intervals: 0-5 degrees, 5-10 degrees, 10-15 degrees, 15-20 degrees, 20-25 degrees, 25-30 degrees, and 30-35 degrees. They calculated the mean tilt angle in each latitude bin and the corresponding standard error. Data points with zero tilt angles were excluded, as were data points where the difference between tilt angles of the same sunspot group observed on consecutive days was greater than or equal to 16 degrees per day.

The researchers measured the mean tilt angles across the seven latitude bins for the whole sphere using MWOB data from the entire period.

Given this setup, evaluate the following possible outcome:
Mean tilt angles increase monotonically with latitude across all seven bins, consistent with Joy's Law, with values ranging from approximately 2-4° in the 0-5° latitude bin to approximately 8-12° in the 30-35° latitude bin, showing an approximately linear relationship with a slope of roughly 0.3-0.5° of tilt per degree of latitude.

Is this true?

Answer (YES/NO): NO